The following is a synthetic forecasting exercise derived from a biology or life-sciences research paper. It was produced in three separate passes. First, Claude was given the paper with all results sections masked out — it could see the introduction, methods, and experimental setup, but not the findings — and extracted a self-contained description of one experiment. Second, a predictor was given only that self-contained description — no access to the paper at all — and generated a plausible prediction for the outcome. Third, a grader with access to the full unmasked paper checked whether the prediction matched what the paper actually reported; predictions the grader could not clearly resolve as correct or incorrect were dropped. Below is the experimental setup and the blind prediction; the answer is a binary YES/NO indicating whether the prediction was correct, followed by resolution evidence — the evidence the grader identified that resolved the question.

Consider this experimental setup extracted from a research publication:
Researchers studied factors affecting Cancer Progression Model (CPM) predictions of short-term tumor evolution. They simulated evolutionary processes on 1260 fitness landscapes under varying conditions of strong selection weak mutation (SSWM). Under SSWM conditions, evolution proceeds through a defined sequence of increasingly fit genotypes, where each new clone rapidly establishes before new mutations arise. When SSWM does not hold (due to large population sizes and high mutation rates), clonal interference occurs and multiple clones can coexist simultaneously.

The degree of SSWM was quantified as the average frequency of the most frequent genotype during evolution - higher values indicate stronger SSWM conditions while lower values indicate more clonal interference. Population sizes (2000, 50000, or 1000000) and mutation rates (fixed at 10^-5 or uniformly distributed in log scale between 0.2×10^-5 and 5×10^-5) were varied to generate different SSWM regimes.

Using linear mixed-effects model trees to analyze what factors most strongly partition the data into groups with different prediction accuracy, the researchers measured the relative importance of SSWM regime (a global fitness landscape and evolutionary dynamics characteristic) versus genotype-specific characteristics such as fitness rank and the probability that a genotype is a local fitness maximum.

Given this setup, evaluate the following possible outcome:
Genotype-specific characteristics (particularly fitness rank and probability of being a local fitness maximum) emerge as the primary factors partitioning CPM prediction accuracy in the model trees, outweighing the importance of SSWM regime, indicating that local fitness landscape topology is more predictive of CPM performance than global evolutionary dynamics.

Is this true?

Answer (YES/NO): YES